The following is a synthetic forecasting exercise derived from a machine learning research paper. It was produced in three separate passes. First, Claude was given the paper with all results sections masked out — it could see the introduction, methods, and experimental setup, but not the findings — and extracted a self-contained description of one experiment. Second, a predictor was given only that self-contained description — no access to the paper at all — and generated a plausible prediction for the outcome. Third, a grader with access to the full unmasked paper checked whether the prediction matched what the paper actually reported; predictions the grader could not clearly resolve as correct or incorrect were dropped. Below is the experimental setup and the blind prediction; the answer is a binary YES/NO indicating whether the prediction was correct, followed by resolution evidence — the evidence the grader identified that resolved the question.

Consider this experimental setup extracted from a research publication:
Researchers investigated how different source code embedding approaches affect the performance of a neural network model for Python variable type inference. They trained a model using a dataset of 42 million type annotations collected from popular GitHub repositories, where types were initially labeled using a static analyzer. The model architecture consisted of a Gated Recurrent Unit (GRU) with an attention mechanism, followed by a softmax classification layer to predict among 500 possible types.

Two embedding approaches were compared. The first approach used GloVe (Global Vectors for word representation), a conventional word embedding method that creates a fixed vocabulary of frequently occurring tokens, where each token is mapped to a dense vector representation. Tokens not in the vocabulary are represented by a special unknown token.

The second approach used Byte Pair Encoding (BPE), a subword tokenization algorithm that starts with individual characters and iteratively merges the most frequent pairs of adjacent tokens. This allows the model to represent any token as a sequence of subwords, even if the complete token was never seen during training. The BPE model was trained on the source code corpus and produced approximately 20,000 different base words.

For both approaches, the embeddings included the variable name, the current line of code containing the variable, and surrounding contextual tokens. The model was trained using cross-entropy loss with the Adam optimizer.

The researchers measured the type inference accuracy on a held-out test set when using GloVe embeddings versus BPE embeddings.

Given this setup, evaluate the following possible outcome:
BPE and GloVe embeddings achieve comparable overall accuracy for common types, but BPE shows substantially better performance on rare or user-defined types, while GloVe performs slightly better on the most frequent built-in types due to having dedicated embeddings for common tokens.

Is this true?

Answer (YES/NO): NO